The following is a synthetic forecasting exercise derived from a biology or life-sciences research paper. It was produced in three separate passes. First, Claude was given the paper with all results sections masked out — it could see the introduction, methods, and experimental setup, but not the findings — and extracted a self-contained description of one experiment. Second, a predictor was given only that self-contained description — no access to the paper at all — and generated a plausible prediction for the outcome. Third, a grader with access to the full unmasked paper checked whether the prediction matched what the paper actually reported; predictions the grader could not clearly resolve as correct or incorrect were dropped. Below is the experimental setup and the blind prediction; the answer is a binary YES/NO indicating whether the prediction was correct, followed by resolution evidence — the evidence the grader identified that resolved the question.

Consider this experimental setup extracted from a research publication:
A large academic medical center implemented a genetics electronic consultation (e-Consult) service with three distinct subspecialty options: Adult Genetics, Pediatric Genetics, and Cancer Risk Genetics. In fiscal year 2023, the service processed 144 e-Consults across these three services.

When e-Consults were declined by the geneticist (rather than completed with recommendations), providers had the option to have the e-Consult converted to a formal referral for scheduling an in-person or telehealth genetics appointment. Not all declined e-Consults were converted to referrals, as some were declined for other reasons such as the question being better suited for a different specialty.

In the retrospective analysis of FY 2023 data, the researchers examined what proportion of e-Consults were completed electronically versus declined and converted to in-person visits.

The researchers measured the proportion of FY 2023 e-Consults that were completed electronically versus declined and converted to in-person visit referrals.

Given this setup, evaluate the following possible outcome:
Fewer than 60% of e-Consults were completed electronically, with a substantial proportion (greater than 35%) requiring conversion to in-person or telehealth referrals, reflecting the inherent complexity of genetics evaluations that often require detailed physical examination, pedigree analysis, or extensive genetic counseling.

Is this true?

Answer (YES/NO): NO